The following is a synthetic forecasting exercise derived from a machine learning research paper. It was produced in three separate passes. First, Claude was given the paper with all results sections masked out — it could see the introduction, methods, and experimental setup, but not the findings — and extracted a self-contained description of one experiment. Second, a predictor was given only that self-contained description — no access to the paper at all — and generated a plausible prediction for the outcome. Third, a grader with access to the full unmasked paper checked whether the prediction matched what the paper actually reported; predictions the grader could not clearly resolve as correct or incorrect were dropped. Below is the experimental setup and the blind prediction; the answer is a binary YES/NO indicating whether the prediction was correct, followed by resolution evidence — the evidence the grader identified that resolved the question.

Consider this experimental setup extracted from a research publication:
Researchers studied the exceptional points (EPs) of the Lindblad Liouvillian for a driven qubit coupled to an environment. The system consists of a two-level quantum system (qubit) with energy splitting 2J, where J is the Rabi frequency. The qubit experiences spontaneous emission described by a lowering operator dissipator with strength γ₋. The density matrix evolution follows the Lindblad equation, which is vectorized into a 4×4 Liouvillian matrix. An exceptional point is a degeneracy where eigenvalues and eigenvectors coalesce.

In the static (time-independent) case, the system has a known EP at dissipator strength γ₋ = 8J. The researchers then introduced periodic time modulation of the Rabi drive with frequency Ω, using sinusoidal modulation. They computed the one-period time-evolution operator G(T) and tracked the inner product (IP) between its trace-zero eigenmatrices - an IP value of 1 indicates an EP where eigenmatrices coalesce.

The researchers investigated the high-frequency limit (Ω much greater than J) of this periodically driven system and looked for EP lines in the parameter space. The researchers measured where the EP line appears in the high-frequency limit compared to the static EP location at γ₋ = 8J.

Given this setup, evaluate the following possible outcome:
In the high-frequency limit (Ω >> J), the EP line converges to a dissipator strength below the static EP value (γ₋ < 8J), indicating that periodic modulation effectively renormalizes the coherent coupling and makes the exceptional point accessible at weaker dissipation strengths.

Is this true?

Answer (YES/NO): YES